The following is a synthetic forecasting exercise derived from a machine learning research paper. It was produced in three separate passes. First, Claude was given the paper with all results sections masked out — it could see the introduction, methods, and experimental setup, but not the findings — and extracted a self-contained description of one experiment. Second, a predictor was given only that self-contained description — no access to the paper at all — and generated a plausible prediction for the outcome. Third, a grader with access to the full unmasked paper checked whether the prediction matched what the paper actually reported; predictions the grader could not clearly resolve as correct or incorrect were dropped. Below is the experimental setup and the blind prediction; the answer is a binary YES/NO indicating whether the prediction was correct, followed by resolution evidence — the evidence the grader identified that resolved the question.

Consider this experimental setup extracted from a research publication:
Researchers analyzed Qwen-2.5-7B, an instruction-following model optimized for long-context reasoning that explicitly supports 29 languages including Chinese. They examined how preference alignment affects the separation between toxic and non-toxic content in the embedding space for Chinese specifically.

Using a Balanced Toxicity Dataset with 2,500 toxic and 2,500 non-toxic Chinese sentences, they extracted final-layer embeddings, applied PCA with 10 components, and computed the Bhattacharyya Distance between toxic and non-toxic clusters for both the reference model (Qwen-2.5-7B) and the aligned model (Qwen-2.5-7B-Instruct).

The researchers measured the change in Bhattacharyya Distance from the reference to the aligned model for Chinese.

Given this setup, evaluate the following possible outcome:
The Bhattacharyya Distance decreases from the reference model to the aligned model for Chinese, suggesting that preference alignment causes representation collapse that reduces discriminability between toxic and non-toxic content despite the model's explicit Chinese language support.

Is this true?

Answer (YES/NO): NO